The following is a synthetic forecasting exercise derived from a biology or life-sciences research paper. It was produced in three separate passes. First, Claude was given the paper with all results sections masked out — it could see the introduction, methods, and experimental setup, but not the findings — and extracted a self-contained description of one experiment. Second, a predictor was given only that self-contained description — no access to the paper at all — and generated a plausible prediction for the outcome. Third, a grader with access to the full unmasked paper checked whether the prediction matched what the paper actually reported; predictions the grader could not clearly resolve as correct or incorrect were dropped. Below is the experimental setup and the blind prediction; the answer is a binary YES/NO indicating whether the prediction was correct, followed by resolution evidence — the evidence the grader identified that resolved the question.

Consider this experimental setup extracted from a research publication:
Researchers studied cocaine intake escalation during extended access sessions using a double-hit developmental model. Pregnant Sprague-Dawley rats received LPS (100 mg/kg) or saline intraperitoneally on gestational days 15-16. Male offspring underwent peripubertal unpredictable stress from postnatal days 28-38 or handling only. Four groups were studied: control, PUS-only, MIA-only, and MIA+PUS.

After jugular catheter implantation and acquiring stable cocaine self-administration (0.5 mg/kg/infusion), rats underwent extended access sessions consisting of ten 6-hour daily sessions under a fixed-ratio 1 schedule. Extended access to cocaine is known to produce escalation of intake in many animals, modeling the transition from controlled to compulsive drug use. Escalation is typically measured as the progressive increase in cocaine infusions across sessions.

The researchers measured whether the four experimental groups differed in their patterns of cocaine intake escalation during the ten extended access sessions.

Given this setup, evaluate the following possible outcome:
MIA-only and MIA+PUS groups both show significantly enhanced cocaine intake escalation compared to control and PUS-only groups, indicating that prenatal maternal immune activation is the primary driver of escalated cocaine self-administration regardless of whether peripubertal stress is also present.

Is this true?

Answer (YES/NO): NO